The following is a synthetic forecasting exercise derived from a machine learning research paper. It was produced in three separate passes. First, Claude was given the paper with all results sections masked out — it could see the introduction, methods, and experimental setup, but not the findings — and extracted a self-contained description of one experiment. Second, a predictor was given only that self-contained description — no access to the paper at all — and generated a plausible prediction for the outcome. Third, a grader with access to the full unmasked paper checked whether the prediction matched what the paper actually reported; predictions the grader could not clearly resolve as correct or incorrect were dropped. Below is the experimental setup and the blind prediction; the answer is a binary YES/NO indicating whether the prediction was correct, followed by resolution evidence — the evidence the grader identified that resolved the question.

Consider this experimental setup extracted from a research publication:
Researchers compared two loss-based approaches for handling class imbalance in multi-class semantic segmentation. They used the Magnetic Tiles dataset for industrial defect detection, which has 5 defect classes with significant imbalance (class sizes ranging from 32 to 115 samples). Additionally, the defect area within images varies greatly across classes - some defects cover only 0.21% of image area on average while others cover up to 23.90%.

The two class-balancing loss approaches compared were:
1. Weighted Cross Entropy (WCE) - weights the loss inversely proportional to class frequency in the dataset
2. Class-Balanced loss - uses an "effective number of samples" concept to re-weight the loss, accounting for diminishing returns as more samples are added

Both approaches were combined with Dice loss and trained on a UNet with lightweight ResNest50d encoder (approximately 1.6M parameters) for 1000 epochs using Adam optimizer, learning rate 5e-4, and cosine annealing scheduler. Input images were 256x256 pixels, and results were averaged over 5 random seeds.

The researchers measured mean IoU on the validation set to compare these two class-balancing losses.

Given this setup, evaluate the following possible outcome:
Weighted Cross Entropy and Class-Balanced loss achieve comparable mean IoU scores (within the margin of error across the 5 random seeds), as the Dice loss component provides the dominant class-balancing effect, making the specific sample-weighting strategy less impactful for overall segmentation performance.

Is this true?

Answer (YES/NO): YES